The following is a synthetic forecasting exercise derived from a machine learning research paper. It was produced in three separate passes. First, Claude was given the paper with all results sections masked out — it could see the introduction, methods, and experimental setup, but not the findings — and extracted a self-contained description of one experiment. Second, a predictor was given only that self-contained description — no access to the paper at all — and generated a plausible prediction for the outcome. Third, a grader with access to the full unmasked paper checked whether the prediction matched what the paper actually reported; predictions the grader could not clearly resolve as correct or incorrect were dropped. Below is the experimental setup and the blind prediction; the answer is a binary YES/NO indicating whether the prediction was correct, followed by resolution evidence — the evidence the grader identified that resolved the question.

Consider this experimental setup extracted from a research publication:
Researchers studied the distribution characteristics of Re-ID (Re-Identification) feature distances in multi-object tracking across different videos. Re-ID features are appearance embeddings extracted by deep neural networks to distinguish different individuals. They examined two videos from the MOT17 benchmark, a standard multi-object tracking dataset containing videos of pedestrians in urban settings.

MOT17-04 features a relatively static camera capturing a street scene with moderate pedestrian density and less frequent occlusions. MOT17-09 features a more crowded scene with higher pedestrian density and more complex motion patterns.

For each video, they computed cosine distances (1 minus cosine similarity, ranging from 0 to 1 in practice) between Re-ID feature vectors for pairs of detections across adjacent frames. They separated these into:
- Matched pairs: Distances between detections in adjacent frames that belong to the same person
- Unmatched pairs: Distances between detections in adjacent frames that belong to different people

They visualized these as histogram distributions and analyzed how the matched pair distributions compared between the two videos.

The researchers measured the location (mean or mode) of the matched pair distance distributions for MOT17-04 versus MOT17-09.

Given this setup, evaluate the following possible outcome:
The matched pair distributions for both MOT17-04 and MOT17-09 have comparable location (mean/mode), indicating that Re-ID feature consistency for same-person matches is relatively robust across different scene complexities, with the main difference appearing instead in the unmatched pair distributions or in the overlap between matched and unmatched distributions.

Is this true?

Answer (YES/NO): NO